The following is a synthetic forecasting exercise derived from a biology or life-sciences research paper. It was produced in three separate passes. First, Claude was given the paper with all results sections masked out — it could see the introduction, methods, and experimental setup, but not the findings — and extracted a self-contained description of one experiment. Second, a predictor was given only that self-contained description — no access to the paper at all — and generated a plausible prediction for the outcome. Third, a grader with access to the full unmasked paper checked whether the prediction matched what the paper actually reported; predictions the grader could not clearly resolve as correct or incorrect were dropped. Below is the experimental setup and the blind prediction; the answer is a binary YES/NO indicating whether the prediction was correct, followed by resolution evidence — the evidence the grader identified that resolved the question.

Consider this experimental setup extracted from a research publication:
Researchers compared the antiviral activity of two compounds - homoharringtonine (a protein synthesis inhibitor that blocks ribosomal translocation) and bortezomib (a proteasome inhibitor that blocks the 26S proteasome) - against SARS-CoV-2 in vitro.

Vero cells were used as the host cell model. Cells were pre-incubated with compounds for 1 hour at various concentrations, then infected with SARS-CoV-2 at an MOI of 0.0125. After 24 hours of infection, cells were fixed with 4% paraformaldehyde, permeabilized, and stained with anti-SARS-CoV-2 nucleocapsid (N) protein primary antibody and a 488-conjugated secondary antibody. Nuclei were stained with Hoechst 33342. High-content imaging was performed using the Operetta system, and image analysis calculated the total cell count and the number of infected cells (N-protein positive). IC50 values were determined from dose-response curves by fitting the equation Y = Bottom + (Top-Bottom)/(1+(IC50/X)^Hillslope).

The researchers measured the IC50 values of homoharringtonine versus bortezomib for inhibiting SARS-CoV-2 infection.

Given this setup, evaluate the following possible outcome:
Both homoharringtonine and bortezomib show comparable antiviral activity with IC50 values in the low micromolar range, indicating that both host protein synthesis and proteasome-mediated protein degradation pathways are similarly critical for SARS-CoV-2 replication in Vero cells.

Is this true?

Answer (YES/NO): NO